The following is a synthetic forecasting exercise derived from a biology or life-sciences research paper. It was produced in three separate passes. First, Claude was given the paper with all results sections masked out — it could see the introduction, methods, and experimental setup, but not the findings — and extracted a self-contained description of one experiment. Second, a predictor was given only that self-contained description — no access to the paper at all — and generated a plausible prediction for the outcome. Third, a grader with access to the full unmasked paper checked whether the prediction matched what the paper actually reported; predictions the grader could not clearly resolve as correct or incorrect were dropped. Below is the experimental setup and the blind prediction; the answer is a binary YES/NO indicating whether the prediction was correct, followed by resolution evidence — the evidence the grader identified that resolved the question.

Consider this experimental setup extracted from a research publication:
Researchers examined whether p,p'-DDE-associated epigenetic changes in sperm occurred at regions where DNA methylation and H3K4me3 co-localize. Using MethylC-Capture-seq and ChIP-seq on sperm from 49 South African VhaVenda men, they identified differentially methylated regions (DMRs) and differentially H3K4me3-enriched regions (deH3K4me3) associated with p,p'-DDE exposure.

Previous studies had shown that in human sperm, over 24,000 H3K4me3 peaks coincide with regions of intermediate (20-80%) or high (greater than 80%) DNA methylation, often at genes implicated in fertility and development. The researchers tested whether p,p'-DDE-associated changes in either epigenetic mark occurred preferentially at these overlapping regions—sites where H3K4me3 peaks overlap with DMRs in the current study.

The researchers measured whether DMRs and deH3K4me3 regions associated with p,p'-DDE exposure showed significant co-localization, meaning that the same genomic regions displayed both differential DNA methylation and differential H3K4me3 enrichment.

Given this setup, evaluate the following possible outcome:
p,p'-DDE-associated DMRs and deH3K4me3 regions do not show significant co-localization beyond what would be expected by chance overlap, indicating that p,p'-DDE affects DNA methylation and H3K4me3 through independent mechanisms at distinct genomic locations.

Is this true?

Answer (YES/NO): NO